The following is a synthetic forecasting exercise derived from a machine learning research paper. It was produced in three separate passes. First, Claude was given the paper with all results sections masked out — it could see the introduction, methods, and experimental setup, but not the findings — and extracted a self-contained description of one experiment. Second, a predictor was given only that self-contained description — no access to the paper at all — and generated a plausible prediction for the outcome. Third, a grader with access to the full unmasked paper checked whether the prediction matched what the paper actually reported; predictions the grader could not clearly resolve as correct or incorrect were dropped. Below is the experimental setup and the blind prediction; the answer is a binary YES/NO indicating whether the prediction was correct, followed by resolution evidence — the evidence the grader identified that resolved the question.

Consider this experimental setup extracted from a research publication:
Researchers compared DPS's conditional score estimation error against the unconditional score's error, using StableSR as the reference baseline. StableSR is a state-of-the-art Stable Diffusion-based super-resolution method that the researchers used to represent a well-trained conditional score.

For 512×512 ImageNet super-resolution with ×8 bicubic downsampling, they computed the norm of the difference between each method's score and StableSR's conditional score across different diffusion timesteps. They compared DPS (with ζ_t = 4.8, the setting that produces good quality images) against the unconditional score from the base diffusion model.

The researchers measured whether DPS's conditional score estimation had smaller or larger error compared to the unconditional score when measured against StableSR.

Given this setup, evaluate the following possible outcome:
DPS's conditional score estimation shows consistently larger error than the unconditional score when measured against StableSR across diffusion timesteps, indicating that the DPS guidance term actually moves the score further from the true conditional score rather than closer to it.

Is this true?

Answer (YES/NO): YES